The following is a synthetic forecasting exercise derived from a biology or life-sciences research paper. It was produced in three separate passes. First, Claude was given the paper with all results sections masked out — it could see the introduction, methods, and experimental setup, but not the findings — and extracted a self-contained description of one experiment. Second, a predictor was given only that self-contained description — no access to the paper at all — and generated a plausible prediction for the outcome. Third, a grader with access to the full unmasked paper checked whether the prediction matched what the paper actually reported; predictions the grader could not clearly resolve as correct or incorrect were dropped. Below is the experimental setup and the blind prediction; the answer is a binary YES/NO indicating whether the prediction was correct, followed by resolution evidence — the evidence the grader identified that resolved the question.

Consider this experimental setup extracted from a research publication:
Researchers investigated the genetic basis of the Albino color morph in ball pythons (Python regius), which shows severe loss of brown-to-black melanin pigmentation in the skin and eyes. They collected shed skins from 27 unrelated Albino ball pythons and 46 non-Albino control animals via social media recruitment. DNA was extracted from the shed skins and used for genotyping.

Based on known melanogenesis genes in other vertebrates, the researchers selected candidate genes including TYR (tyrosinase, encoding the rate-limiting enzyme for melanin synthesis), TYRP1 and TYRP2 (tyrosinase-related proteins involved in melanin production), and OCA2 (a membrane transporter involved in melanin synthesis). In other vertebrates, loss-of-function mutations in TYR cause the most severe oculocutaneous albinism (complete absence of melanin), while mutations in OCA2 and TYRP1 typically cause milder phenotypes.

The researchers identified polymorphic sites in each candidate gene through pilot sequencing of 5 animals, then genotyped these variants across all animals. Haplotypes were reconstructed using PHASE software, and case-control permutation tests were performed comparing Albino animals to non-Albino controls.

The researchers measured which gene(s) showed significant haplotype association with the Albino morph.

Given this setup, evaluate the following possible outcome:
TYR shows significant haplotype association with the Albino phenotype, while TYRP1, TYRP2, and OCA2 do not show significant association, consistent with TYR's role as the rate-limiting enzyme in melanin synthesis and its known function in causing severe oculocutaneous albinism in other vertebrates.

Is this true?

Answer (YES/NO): YES